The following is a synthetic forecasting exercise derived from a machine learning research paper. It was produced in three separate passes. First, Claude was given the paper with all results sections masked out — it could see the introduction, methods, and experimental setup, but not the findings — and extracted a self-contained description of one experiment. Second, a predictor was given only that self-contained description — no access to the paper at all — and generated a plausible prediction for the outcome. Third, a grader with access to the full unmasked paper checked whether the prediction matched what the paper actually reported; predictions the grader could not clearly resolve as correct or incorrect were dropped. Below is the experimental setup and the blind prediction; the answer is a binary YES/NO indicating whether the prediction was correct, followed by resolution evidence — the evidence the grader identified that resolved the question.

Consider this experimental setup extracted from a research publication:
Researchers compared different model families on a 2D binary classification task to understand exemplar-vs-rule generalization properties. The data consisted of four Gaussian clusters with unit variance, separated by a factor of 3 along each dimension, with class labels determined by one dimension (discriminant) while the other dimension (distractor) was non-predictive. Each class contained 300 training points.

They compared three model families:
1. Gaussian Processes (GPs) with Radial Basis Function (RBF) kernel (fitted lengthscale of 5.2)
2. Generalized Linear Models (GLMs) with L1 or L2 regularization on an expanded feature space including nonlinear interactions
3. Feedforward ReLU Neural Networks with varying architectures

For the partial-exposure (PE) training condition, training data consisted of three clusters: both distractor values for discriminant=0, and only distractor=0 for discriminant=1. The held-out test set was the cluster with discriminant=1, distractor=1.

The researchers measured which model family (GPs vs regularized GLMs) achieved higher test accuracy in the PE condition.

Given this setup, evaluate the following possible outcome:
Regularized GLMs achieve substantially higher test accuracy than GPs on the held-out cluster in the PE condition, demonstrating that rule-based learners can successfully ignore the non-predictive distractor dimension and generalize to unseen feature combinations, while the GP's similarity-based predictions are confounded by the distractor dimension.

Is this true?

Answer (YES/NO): YES